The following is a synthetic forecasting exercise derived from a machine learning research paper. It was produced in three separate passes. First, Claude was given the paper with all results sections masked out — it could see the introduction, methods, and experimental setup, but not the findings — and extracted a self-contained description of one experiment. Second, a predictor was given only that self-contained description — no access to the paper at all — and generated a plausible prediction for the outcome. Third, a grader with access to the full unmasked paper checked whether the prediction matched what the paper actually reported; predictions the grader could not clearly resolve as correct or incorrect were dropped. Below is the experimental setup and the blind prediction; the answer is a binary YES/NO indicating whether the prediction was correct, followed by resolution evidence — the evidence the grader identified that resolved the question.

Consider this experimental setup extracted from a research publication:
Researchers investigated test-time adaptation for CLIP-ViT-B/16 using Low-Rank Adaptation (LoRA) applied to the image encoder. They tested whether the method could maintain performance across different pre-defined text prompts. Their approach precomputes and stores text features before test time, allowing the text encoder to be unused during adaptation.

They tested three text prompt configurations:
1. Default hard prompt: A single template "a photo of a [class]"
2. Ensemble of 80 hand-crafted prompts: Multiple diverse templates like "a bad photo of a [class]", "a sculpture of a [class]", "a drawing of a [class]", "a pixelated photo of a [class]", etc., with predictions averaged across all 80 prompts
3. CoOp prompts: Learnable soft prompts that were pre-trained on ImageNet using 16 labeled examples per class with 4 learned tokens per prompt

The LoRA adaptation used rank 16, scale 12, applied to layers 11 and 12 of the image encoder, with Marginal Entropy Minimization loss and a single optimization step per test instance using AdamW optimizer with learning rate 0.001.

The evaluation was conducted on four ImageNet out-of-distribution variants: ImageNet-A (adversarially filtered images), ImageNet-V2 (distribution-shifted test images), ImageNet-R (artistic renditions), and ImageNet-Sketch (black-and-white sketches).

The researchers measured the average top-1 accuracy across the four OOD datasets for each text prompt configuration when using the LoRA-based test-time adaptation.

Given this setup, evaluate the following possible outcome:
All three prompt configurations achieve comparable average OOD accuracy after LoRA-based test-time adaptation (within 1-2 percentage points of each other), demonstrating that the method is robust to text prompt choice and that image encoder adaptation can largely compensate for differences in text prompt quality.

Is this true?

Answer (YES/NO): NO